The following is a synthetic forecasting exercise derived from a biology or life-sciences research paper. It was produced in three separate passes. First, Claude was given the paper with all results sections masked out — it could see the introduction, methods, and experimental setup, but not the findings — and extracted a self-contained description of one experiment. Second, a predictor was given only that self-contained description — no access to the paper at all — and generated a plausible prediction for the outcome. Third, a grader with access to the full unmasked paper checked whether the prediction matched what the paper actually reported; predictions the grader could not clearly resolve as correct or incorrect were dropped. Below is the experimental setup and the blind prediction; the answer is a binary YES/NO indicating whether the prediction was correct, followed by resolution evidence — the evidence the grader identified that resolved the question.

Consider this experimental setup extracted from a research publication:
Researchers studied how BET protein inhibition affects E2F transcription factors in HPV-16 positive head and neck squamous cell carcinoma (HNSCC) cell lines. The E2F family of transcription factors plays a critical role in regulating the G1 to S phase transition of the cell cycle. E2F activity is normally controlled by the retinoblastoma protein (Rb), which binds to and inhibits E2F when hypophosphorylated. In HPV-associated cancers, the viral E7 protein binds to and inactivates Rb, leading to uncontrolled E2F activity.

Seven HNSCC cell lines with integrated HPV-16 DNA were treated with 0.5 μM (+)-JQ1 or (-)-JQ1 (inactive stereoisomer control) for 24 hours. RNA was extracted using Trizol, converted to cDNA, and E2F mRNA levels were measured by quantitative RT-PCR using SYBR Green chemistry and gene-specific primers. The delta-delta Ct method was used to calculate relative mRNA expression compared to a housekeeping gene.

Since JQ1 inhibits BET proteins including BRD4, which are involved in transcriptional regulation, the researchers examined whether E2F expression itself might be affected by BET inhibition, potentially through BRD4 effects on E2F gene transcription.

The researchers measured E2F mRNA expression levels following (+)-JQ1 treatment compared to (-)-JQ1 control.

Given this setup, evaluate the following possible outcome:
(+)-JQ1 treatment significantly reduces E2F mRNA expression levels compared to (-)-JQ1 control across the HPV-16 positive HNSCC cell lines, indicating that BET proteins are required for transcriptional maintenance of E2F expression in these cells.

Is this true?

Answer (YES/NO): NO